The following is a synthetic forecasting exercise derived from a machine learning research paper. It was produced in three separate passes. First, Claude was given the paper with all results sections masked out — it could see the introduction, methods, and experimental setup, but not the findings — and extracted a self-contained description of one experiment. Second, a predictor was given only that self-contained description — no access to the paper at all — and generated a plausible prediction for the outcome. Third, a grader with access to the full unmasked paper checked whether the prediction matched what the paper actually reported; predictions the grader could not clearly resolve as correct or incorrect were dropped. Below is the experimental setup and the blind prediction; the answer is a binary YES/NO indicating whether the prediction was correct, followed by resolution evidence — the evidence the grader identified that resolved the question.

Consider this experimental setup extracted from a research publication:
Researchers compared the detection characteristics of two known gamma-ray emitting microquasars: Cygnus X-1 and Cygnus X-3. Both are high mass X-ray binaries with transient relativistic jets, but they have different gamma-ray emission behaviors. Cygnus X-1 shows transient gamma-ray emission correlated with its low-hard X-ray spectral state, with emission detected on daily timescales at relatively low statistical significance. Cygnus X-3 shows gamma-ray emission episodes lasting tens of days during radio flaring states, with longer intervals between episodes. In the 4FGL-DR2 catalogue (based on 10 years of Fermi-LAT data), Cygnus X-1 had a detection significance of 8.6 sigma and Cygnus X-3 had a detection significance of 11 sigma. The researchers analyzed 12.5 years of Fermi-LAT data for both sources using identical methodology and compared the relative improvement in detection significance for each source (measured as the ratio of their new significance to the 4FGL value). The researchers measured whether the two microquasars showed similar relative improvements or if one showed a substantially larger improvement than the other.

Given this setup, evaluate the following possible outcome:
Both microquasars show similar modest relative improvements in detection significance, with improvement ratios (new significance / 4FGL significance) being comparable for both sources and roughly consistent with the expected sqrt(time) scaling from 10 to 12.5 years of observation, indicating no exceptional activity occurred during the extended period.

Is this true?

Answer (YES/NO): NO